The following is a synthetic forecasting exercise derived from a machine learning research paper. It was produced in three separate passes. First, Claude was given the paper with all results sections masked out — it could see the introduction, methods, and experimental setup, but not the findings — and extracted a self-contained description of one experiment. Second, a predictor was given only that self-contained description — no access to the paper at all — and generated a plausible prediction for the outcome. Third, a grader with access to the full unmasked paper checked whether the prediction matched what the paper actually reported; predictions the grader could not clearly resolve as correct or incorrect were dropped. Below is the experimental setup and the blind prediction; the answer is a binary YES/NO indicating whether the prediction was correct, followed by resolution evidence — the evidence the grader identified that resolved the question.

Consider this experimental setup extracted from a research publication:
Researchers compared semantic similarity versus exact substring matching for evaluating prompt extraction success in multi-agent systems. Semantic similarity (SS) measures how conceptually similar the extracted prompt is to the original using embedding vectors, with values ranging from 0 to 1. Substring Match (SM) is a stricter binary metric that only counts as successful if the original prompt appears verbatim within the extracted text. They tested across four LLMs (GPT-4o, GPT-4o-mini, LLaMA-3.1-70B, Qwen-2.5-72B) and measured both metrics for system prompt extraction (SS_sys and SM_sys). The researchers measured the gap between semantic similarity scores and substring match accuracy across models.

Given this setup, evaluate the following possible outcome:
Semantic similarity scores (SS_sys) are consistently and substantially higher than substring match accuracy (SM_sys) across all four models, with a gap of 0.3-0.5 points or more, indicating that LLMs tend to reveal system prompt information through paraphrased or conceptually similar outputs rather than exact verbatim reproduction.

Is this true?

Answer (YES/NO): NO